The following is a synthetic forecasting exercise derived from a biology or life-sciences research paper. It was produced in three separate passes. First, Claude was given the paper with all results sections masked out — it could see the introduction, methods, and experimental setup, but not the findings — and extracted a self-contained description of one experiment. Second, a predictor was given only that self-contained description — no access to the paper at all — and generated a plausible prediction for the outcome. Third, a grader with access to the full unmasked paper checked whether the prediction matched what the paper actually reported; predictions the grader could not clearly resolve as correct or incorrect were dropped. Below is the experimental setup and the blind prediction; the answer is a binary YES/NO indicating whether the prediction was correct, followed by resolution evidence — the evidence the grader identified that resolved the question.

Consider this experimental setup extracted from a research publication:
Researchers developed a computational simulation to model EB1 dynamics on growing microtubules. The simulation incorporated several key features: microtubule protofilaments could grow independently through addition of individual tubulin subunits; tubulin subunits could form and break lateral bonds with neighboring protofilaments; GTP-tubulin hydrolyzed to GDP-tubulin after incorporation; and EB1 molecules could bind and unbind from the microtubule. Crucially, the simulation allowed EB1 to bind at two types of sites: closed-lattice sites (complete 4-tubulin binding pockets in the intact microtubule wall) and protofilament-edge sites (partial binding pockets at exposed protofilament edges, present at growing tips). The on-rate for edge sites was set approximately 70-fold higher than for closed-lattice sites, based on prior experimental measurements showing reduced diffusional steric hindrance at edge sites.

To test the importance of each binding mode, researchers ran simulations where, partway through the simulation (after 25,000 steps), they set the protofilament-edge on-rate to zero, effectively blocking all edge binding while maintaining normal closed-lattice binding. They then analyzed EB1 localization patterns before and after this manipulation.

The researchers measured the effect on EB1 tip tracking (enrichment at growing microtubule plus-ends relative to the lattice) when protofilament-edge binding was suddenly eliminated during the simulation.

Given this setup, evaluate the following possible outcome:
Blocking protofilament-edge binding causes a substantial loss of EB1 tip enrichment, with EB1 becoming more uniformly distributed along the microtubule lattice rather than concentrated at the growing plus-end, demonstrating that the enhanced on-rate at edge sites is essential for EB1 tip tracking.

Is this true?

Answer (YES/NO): YES